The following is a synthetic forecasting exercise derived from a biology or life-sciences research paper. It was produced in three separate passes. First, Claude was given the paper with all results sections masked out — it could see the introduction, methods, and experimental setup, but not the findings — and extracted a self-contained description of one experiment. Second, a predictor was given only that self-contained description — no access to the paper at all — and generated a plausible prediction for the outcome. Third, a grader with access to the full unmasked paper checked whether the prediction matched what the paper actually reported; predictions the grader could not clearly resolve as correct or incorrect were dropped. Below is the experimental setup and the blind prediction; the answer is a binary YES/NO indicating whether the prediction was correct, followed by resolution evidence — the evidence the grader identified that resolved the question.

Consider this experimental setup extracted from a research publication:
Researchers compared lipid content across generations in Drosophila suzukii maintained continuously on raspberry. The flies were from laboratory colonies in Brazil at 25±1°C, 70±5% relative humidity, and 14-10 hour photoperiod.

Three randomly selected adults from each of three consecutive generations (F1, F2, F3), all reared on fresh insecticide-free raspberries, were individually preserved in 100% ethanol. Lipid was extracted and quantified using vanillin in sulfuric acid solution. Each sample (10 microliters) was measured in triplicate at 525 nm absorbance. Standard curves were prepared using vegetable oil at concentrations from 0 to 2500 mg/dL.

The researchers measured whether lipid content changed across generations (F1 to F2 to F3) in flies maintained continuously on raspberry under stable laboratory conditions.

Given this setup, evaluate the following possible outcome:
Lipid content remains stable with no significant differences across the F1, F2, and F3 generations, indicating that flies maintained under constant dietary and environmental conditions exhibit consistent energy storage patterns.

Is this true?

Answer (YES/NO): YES